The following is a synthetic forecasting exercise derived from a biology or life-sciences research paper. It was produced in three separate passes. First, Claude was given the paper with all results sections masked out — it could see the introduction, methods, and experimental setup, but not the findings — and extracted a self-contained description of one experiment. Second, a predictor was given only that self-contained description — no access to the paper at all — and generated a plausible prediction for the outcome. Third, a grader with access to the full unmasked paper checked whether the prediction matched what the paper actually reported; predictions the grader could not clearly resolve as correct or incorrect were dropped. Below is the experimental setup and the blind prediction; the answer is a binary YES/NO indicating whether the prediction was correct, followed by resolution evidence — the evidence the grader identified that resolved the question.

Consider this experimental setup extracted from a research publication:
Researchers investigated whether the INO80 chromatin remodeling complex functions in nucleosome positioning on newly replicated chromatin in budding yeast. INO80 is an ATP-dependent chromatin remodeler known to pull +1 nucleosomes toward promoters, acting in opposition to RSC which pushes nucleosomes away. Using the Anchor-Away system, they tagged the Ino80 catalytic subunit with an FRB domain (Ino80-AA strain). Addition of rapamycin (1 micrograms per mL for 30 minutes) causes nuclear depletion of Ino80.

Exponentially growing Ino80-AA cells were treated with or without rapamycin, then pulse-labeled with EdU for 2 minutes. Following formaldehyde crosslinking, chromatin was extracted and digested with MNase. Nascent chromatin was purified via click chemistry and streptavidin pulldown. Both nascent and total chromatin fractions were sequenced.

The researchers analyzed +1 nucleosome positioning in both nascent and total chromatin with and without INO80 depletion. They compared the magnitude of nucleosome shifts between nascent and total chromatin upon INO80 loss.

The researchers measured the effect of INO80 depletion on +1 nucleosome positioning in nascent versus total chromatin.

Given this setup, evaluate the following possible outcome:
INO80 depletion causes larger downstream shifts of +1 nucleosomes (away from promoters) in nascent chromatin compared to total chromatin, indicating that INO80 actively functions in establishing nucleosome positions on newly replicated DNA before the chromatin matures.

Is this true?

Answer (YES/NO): NO